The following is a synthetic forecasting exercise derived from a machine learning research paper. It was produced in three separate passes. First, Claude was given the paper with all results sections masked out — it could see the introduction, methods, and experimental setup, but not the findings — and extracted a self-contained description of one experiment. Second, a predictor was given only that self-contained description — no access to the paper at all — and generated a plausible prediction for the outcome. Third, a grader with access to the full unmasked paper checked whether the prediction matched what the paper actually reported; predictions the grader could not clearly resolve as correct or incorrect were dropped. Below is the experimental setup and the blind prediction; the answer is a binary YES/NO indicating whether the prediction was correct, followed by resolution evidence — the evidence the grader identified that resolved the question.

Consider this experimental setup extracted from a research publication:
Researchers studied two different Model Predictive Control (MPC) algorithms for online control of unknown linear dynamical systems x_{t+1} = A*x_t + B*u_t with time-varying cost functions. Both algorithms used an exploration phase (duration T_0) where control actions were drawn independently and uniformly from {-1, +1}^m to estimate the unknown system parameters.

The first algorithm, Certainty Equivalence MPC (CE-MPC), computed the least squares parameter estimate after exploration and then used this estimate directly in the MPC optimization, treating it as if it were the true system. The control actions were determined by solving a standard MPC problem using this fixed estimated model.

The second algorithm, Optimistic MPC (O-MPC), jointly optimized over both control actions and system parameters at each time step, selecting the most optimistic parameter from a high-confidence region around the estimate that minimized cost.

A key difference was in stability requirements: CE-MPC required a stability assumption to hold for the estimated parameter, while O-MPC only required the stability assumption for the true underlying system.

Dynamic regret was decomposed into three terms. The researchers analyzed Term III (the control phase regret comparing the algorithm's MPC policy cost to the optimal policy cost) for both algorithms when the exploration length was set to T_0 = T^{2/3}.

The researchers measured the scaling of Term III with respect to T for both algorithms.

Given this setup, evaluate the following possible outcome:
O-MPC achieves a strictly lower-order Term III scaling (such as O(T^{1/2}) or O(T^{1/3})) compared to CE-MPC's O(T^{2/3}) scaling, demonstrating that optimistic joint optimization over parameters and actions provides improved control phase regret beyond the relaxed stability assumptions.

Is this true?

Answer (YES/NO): NO